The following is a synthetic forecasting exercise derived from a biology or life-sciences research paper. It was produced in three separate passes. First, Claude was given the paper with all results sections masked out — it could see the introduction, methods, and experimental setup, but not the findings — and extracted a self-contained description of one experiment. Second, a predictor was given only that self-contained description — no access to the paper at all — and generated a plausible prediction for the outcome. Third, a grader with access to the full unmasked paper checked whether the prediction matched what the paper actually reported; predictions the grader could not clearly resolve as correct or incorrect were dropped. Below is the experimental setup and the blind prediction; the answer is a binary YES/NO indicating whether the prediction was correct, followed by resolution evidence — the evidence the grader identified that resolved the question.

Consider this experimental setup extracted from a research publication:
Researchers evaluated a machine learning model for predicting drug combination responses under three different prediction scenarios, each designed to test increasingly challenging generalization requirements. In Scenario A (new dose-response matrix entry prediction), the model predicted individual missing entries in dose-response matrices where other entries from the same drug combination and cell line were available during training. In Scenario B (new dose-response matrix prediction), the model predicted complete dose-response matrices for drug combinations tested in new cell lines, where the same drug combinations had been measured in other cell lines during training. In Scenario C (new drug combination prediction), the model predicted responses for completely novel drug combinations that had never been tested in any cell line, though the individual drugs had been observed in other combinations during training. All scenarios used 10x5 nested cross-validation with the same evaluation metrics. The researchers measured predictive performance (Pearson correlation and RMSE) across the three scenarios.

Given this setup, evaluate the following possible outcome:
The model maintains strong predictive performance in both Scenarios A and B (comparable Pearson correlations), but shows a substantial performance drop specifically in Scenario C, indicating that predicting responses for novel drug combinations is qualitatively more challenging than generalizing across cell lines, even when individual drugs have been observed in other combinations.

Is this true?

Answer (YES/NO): NO